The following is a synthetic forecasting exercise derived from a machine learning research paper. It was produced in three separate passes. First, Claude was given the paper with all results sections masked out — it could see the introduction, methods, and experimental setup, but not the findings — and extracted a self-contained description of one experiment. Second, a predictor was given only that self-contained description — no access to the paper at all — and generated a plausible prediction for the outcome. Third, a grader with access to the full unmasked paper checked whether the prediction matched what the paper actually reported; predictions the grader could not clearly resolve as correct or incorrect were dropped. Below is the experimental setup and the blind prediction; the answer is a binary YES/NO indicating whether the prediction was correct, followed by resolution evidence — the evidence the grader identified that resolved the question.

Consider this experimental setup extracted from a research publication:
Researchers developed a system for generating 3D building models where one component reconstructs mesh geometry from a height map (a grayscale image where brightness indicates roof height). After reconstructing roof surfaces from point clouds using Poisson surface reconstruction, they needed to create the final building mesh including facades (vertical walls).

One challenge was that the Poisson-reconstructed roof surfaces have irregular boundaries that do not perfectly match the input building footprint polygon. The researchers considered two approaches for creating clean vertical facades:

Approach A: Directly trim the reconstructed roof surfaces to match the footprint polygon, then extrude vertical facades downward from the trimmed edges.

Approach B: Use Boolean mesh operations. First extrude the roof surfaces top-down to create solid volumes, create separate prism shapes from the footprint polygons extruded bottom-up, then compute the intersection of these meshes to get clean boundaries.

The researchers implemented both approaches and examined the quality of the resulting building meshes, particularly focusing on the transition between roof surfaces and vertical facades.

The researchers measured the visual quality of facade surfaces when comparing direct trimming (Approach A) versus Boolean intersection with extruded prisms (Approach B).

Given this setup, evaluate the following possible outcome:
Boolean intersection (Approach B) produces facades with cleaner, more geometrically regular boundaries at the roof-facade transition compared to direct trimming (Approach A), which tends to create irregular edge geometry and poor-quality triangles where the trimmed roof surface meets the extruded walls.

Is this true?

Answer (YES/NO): YES